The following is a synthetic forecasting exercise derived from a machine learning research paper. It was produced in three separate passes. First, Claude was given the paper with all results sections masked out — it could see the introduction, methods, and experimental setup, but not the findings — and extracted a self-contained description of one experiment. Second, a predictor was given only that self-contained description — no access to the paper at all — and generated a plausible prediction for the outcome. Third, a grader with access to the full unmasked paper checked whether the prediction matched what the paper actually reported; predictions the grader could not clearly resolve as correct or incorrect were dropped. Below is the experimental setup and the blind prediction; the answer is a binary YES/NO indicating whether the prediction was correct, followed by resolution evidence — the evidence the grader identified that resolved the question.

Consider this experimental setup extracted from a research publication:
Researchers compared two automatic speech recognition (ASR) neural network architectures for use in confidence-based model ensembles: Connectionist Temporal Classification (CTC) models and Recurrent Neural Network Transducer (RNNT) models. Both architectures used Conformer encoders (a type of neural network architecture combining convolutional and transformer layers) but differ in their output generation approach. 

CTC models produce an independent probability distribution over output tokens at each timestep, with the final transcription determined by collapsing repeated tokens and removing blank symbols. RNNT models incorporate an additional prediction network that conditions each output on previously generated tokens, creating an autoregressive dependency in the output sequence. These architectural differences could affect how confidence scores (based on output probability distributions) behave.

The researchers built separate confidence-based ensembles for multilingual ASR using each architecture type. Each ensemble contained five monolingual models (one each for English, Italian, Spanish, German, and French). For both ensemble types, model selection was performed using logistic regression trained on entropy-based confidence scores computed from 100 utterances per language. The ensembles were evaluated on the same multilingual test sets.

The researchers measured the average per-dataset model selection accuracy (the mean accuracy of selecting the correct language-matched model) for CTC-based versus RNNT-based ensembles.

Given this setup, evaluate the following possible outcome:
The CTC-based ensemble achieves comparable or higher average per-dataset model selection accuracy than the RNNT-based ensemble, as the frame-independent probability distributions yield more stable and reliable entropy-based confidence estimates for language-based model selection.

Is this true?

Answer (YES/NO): YES